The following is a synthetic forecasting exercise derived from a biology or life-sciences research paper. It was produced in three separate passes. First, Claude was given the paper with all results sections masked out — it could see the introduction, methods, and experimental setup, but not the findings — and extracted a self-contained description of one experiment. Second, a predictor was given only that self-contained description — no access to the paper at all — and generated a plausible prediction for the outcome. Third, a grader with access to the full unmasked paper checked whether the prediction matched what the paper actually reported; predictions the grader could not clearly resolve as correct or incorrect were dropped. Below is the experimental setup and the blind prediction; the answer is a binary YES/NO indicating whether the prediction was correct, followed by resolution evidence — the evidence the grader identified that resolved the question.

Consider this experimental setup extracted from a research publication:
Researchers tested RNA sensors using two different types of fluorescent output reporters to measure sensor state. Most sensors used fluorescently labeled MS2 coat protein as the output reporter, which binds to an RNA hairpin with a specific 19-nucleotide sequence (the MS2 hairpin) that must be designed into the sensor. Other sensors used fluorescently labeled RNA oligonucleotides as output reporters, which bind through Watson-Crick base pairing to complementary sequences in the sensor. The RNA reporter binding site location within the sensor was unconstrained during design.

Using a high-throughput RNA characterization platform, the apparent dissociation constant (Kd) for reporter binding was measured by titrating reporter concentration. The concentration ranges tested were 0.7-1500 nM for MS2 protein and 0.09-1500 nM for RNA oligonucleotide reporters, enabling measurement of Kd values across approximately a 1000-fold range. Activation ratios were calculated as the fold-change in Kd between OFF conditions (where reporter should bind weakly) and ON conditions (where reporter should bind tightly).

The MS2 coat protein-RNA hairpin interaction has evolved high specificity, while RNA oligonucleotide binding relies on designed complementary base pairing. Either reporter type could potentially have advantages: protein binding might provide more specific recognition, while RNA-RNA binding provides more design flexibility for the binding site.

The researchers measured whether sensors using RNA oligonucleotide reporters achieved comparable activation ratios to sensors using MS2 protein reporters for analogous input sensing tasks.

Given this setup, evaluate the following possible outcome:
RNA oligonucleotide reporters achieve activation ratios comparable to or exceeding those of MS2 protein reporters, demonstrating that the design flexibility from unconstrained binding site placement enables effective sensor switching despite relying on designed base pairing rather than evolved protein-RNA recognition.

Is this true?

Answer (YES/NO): YES